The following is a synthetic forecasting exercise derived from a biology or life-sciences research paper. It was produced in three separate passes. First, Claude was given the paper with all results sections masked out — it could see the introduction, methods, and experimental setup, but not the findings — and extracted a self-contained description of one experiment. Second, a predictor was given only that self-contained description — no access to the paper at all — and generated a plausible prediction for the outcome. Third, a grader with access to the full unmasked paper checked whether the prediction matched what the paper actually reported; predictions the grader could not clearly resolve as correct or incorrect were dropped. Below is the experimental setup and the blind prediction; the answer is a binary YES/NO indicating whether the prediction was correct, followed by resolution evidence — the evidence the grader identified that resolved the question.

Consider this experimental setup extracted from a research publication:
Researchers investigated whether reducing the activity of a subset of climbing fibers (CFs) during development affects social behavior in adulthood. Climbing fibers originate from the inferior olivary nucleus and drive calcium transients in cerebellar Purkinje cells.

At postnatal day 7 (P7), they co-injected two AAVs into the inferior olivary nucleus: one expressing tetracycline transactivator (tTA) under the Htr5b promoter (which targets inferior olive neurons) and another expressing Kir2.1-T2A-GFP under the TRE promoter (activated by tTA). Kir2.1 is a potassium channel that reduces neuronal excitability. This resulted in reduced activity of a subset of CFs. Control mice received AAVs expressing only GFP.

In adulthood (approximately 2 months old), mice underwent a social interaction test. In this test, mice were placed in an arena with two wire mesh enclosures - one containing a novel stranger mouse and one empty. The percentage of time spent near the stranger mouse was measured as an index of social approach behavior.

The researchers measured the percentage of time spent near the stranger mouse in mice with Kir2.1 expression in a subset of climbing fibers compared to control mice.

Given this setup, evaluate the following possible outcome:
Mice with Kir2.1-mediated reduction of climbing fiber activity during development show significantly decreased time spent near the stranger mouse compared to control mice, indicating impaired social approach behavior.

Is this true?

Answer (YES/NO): YES